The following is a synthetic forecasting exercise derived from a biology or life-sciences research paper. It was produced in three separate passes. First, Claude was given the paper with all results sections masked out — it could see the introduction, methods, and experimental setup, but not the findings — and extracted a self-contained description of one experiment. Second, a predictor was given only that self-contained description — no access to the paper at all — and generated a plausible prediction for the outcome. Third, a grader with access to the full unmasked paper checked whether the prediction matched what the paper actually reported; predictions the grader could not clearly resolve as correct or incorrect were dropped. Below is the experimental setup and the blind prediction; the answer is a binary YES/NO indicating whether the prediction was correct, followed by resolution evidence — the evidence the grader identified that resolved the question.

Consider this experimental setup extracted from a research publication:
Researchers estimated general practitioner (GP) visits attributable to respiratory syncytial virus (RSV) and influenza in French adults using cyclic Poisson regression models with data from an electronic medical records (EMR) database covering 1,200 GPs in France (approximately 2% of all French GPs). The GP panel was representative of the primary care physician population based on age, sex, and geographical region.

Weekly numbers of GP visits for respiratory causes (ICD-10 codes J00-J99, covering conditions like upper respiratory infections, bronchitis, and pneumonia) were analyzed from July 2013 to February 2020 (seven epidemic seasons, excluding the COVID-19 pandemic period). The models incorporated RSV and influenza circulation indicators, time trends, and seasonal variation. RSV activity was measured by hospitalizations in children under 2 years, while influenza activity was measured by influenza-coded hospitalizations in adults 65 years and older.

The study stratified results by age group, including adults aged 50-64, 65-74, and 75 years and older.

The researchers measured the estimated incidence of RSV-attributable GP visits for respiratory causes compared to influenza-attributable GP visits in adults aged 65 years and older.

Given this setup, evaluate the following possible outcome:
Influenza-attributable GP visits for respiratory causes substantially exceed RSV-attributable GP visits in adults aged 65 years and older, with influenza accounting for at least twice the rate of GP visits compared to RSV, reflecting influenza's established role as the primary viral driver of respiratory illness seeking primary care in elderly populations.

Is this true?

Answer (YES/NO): NO